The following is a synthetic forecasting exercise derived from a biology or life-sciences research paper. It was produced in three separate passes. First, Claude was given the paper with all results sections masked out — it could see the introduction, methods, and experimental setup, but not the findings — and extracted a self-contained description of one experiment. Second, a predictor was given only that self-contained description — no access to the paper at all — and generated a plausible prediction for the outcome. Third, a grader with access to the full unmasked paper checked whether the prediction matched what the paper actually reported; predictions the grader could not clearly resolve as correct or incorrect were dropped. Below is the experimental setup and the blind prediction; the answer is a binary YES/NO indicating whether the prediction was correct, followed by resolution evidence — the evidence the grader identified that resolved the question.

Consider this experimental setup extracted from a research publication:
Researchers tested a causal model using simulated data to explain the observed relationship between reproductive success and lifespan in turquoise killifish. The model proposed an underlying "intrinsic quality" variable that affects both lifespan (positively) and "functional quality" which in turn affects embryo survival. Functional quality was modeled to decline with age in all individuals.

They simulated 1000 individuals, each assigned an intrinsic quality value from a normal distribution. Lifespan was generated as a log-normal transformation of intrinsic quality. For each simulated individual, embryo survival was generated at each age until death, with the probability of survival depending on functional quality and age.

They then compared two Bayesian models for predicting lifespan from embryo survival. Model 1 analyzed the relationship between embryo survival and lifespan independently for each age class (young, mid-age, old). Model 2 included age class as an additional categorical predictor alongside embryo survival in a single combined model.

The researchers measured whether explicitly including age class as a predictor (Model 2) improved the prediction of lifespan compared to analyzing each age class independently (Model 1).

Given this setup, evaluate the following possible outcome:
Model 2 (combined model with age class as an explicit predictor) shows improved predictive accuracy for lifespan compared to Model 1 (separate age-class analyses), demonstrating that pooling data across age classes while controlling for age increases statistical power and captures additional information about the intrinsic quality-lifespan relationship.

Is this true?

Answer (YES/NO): NO